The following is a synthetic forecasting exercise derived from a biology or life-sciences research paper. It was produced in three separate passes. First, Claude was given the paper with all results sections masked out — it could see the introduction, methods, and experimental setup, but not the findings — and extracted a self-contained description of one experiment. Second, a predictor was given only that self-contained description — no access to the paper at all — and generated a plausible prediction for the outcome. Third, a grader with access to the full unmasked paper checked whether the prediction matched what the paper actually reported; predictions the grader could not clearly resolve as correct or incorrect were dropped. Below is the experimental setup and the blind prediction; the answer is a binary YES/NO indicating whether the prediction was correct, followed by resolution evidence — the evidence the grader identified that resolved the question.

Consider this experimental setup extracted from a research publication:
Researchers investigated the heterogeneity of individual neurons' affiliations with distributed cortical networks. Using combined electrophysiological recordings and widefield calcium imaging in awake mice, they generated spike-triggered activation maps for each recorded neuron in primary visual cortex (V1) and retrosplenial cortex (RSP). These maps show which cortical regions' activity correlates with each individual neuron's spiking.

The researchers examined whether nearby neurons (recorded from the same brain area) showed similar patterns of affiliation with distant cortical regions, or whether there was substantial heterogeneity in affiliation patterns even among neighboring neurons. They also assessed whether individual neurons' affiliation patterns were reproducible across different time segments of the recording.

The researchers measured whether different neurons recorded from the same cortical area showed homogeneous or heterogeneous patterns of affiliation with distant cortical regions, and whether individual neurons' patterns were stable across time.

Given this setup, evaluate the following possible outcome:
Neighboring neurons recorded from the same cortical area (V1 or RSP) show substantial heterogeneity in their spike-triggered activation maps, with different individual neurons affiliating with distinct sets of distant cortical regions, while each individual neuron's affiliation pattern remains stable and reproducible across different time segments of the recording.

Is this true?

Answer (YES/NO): YES